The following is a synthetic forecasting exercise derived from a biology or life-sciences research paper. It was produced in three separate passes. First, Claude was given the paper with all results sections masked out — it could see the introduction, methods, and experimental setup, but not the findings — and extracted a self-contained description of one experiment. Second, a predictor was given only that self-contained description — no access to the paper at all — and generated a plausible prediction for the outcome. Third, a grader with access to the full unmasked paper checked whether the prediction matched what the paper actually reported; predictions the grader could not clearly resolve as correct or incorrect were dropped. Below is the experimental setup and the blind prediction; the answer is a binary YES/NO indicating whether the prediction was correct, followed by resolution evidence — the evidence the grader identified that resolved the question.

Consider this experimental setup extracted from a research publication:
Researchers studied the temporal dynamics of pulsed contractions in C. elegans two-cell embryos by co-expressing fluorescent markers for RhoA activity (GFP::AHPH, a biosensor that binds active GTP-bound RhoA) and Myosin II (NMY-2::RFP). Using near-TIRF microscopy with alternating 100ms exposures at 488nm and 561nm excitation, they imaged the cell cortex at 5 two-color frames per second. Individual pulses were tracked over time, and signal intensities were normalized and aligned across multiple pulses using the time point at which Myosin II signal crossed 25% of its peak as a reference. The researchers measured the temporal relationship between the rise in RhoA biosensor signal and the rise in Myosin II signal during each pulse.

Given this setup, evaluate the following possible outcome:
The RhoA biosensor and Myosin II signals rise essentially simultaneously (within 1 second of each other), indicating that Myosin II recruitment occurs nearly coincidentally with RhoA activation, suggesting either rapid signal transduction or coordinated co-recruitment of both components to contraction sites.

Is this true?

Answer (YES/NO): NO